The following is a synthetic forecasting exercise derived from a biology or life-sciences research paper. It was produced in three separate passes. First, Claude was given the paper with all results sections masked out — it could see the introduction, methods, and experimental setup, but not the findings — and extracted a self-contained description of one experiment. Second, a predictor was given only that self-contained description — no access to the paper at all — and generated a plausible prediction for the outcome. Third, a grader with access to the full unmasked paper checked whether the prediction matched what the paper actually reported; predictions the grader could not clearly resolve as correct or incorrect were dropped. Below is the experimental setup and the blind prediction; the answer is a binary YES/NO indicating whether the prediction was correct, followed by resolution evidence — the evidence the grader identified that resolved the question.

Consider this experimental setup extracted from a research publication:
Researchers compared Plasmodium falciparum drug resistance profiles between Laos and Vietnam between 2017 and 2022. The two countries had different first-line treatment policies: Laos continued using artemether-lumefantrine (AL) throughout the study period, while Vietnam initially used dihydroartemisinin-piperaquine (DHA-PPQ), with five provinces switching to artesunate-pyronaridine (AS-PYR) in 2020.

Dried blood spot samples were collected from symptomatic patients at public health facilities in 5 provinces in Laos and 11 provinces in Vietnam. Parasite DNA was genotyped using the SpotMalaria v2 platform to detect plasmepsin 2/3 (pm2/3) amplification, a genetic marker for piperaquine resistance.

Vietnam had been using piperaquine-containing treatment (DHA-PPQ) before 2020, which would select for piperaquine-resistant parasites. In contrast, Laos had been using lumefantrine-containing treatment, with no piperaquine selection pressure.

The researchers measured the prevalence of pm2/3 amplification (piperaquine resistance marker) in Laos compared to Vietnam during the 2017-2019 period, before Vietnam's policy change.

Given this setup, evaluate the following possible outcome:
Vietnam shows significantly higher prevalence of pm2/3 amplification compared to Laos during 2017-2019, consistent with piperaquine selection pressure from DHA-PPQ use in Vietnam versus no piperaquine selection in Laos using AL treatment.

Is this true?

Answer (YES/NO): NO